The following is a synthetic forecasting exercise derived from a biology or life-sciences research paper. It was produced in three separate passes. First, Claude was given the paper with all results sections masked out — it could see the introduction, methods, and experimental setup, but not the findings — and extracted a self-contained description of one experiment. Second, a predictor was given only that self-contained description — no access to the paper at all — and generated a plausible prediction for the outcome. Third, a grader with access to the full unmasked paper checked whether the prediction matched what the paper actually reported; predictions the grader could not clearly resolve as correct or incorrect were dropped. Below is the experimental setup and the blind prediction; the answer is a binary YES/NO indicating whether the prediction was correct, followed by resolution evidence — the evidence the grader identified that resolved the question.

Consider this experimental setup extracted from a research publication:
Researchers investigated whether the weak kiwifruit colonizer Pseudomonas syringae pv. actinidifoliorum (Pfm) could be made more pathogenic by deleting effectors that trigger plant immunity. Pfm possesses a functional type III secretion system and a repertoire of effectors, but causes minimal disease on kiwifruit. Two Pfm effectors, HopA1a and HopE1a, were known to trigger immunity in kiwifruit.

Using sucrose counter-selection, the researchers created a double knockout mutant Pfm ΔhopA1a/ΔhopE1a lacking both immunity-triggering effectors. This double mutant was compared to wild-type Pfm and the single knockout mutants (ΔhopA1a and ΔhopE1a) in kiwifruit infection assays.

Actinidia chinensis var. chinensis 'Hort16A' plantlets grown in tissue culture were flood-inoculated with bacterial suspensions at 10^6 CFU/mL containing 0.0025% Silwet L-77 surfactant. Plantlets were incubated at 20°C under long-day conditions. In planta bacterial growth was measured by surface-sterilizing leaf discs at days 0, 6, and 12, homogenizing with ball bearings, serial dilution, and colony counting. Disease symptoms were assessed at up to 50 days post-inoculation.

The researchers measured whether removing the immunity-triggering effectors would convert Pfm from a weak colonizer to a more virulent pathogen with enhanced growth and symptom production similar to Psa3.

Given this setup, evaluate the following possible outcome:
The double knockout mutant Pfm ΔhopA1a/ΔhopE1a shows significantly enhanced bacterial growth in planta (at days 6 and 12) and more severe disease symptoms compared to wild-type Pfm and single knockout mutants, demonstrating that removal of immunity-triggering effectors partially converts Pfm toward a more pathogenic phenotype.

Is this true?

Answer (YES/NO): NO